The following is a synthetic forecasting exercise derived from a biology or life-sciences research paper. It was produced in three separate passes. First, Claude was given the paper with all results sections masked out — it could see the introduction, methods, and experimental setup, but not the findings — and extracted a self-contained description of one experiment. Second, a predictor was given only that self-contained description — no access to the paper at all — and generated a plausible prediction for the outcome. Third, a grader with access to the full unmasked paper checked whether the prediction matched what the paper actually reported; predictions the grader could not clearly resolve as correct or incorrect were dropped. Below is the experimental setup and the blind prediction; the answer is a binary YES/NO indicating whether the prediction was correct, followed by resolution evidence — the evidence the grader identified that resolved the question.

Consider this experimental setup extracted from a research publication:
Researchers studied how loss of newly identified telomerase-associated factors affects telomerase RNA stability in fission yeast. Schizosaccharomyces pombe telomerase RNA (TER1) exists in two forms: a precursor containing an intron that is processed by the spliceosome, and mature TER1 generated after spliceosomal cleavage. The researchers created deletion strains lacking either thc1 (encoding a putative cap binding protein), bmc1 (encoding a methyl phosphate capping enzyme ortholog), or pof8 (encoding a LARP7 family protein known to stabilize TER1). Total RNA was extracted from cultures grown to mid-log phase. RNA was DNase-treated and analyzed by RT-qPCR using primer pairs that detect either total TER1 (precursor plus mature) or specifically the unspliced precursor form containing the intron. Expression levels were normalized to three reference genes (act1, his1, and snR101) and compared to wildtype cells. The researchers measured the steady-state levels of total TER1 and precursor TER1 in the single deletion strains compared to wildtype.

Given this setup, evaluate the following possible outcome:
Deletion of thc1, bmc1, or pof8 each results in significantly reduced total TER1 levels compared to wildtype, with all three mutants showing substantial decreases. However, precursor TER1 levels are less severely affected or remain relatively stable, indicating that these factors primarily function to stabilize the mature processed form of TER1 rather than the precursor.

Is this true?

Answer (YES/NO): YES